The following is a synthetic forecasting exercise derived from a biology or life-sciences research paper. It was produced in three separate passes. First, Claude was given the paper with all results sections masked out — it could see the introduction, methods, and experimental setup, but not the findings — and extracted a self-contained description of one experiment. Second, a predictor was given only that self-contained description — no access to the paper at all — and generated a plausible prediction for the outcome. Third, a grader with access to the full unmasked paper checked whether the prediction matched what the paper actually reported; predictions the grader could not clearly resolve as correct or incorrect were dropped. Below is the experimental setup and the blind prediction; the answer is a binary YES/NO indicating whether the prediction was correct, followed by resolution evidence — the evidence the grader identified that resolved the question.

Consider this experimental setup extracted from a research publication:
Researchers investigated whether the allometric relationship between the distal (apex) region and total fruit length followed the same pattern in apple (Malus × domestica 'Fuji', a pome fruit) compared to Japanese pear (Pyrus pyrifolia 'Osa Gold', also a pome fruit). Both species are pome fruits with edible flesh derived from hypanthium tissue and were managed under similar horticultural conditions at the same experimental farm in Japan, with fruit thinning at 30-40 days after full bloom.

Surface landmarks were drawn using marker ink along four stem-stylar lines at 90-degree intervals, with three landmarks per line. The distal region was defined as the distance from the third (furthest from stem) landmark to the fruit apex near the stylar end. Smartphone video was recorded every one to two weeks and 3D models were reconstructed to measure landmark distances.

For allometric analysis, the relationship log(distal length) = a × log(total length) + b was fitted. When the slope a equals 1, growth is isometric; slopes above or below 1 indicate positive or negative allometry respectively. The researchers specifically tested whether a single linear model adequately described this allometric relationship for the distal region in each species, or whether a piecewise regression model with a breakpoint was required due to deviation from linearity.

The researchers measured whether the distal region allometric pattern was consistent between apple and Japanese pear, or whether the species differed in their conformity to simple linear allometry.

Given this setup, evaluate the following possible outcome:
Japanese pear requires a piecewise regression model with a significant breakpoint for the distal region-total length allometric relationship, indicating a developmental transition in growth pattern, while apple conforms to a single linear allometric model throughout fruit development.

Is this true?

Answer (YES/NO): NO